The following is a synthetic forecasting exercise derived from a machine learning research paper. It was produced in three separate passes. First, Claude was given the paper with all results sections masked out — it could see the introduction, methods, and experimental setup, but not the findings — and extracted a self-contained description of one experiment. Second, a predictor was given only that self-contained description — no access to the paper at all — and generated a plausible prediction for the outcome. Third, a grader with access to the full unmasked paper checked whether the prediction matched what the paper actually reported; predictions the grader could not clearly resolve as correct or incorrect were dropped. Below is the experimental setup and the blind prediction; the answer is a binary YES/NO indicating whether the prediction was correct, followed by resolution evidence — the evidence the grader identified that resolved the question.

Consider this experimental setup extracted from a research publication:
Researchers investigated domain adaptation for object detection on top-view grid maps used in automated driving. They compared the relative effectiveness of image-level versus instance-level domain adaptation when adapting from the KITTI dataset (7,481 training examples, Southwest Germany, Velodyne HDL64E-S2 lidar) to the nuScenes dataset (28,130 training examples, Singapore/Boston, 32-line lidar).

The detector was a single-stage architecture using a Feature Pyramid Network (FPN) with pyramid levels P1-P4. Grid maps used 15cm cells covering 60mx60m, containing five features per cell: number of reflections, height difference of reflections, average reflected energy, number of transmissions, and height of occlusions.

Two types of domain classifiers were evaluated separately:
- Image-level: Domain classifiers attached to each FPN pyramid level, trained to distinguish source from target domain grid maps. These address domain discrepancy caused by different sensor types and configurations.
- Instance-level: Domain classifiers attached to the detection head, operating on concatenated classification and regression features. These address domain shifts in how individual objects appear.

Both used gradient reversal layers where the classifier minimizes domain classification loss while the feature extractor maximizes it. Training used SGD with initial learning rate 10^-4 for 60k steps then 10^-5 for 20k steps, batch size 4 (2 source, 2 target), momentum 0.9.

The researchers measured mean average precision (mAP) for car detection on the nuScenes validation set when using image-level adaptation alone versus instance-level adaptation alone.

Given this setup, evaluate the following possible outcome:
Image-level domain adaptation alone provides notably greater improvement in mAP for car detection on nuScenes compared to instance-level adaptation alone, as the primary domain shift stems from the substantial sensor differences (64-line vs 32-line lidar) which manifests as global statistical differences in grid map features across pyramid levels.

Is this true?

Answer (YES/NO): YES